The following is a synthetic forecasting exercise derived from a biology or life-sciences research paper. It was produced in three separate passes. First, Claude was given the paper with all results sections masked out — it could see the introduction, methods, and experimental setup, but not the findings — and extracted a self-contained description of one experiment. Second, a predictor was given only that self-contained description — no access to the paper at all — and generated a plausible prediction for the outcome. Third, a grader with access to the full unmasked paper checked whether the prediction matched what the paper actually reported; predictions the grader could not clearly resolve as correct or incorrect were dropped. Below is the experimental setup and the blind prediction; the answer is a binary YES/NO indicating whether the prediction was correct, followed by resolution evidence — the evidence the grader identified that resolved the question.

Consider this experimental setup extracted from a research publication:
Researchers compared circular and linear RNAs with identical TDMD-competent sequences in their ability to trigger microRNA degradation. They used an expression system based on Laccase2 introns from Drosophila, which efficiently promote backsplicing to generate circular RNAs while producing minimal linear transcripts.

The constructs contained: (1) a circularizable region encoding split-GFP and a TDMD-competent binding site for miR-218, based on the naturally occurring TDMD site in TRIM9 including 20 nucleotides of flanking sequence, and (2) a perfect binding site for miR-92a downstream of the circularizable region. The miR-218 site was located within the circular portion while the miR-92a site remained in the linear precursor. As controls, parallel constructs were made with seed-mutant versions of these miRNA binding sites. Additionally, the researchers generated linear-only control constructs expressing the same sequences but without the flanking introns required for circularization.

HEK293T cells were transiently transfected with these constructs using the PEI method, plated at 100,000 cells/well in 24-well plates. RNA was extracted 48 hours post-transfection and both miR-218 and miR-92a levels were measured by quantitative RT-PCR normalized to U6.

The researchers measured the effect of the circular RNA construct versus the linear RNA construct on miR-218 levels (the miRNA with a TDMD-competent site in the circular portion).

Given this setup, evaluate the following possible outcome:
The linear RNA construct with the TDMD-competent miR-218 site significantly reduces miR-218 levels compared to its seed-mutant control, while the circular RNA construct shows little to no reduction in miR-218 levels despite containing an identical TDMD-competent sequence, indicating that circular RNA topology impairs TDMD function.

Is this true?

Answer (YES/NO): NO